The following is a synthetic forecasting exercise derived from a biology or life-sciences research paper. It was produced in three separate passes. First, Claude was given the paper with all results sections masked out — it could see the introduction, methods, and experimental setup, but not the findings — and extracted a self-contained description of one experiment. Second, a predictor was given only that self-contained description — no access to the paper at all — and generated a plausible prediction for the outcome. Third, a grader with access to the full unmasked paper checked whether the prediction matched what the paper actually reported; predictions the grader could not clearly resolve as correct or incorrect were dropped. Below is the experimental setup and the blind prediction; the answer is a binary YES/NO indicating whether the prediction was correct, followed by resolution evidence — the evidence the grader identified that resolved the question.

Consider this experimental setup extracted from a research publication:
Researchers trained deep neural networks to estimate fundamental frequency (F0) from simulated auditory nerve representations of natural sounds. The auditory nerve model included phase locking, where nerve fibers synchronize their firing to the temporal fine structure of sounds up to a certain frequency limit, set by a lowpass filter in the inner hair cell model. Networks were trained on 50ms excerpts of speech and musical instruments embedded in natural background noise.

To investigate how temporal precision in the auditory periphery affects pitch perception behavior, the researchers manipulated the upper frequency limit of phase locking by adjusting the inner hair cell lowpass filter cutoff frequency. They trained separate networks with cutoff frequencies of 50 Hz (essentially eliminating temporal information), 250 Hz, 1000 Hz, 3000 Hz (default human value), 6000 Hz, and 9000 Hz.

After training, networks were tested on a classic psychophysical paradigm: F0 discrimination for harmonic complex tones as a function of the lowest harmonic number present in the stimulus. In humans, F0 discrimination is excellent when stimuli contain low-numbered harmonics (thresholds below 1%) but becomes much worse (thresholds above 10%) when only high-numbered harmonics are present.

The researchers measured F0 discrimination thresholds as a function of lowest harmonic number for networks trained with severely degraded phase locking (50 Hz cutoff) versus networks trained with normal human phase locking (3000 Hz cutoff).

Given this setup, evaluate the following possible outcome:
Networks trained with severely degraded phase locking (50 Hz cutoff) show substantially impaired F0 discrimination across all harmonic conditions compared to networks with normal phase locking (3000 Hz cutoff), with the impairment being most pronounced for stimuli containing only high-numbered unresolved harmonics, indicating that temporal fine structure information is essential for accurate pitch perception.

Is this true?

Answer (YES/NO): NO